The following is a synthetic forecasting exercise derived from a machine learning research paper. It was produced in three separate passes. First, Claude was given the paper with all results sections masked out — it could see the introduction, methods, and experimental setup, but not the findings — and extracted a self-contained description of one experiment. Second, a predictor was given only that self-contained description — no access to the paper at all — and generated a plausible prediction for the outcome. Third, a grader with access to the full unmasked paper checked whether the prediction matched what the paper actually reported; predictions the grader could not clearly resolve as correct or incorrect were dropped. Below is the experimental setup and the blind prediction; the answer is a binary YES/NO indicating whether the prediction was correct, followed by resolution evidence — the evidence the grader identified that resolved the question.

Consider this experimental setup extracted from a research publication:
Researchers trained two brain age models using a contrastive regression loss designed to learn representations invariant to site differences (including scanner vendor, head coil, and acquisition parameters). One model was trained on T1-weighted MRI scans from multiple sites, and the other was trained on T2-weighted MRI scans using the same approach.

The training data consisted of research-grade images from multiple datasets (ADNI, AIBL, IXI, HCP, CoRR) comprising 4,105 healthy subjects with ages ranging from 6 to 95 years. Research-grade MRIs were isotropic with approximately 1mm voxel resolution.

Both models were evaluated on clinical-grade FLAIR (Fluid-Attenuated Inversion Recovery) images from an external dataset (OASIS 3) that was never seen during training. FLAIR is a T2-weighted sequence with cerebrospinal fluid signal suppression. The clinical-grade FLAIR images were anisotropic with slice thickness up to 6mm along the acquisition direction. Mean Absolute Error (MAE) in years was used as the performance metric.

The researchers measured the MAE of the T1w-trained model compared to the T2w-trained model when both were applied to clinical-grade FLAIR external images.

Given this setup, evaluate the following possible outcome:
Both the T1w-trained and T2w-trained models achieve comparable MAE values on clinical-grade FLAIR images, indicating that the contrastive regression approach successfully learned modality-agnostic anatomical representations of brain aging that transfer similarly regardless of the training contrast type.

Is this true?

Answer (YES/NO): NO